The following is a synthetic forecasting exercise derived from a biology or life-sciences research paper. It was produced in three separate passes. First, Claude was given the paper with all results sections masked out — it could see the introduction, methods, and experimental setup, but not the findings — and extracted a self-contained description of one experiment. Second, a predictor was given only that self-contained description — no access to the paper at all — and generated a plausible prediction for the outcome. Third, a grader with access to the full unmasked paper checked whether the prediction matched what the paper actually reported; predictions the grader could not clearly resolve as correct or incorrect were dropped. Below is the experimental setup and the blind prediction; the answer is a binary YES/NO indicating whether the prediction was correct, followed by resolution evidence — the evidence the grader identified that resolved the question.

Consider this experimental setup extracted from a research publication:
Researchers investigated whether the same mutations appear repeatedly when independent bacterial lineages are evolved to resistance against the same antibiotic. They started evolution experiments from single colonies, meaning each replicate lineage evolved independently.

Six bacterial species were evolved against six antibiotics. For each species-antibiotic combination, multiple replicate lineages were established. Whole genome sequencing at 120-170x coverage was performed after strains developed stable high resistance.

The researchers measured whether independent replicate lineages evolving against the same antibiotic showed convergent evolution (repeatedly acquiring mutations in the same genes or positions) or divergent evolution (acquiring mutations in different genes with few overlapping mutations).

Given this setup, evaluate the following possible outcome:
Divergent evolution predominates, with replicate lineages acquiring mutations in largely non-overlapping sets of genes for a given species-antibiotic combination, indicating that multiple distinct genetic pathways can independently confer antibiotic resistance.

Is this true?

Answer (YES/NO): NO